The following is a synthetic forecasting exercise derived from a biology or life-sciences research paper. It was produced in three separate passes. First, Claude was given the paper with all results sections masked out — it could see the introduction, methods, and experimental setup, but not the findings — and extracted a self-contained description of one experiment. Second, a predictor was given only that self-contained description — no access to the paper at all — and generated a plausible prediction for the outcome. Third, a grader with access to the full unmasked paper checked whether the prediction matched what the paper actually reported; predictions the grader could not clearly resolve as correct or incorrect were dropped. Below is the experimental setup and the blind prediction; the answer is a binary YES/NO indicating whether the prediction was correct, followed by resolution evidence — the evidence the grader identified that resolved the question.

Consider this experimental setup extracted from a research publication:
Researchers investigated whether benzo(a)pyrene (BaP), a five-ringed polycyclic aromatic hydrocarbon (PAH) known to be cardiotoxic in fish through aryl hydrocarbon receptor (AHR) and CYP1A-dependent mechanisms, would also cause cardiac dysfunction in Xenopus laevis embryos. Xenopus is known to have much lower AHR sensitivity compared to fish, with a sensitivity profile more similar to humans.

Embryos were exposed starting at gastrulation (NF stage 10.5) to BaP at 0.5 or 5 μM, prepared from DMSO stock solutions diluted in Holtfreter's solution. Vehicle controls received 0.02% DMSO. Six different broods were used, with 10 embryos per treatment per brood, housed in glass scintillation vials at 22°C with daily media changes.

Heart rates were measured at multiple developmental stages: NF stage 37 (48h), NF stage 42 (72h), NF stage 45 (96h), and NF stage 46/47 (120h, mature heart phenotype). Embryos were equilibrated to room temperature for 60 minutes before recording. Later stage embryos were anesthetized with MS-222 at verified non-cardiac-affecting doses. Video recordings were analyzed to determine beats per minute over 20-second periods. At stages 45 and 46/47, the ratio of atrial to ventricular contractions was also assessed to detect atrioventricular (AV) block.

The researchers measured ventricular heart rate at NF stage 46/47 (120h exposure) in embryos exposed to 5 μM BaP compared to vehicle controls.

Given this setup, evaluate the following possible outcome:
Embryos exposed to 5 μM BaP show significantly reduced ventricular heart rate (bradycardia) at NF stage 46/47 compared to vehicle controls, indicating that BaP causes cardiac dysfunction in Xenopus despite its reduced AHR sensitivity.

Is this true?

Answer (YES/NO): NO